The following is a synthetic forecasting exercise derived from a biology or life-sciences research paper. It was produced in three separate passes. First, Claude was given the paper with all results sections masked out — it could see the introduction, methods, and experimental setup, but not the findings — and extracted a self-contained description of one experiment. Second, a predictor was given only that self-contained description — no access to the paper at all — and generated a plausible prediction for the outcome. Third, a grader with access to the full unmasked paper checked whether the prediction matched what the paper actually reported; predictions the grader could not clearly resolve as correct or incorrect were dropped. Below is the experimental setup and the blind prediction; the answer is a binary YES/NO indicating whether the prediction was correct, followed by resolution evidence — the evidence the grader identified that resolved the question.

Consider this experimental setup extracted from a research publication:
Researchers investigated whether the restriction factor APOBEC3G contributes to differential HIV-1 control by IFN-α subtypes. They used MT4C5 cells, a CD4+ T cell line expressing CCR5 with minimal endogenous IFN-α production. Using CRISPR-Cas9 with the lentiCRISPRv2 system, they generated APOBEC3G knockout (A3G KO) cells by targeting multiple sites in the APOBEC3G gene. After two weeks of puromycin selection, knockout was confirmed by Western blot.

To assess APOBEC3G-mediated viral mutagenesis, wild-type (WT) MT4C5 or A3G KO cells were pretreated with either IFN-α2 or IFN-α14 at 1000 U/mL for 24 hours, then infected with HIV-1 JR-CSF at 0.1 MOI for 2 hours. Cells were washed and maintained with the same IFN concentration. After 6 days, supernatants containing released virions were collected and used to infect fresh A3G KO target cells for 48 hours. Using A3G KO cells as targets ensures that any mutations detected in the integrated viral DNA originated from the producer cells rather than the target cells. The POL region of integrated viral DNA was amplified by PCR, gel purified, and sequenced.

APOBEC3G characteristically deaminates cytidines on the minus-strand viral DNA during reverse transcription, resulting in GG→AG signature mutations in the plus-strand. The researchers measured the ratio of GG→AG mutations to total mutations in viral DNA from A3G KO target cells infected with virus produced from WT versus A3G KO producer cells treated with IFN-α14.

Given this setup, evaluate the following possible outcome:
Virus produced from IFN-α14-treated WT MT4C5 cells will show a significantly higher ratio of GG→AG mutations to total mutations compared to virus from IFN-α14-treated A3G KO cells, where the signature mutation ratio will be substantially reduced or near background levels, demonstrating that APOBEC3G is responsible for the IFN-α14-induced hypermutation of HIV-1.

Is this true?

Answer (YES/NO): YES